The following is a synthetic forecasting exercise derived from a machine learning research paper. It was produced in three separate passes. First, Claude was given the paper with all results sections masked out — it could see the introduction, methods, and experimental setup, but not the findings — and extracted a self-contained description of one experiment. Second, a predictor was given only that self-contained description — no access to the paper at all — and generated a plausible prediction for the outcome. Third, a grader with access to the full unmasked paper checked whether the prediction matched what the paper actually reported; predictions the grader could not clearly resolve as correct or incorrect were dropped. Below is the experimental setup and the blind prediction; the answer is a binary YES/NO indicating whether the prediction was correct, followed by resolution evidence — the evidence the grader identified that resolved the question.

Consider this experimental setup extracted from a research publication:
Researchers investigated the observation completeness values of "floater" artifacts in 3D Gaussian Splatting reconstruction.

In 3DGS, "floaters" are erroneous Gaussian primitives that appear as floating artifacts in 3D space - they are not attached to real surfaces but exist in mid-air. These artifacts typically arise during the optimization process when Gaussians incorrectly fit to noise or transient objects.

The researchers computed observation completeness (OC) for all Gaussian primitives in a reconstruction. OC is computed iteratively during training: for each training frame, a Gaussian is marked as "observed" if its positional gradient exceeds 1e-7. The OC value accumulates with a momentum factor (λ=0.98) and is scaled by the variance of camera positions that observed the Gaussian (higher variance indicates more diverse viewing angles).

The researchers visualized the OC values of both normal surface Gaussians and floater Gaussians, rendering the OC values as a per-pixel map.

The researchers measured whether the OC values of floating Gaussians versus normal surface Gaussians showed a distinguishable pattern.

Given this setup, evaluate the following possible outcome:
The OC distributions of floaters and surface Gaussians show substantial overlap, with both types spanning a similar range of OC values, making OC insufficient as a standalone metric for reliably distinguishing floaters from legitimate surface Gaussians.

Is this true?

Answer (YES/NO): NO